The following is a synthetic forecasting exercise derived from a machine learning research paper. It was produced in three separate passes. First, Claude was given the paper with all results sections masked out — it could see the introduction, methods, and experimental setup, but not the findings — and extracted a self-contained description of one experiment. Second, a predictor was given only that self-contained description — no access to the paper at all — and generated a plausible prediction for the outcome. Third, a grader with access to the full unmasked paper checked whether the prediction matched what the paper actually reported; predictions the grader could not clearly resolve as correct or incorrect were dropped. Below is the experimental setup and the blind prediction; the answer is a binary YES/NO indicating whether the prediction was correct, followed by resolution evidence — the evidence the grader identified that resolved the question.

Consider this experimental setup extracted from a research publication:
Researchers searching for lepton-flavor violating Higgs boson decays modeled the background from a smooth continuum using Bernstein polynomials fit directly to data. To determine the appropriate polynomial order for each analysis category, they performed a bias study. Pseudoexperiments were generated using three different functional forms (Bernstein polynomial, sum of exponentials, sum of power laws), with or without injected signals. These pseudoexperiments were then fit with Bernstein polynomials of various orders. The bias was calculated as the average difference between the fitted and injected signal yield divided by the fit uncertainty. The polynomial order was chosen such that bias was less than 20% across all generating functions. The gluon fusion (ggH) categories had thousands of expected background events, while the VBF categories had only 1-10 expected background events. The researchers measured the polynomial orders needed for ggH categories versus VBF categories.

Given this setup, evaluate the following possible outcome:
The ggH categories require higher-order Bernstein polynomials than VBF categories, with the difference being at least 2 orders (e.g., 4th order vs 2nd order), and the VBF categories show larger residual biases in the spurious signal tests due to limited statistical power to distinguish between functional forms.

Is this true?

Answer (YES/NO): NO